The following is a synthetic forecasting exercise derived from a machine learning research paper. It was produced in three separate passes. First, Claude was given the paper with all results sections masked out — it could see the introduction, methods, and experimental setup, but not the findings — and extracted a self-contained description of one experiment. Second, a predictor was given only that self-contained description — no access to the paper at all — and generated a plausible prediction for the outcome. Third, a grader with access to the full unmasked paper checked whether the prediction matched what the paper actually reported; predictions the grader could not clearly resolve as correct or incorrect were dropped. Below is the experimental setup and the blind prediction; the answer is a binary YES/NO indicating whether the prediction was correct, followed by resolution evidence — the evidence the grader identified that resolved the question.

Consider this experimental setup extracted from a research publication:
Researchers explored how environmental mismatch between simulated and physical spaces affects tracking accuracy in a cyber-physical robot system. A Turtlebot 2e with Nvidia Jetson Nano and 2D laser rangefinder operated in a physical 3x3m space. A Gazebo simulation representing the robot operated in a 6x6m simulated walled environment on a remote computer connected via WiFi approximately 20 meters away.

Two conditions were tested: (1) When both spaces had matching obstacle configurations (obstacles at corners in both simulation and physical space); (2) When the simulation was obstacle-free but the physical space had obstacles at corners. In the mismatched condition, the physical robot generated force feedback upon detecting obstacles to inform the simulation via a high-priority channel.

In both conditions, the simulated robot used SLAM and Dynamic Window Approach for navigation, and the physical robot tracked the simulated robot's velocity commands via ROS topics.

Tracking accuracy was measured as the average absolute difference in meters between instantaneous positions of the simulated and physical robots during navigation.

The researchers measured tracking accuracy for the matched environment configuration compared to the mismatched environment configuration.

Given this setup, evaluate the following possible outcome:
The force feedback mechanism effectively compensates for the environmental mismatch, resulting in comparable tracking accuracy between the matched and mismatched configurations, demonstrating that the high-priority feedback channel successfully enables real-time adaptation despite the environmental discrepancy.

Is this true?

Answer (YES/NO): NO